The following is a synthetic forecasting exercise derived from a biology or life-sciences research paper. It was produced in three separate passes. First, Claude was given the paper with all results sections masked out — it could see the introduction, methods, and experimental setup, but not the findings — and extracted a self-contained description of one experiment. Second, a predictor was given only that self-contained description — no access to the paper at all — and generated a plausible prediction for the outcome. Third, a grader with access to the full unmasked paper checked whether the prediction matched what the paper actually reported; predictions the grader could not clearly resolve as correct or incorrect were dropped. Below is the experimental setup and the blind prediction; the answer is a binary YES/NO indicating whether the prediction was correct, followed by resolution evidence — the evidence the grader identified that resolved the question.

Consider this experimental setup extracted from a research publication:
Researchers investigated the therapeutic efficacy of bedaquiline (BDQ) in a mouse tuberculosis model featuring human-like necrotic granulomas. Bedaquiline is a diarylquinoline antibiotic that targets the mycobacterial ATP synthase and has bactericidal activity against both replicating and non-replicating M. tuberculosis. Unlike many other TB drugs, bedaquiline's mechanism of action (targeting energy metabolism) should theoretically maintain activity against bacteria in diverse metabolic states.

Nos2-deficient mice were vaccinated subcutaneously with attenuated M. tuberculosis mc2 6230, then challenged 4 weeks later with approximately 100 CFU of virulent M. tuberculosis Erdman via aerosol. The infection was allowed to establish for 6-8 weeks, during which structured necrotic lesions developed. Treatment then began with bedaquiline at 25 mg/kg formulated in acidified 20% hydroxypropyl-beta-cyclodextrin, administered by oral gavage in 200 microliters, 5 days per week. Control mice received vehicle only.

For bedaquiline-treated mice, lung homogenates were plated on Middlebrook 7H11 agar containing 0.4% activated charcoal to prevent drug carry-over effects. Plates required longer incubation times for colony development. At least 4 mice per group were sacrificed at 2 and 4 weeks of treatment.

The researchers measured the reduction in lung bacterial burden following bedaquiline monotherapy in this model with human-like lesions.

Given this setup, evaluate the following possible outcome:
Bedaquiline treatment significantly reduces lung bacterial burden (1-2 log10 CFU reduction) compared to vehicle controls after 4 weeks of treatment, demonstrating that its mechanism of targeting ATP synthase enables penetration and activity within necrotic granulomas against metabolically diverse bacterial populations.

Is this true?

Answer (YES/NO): NO